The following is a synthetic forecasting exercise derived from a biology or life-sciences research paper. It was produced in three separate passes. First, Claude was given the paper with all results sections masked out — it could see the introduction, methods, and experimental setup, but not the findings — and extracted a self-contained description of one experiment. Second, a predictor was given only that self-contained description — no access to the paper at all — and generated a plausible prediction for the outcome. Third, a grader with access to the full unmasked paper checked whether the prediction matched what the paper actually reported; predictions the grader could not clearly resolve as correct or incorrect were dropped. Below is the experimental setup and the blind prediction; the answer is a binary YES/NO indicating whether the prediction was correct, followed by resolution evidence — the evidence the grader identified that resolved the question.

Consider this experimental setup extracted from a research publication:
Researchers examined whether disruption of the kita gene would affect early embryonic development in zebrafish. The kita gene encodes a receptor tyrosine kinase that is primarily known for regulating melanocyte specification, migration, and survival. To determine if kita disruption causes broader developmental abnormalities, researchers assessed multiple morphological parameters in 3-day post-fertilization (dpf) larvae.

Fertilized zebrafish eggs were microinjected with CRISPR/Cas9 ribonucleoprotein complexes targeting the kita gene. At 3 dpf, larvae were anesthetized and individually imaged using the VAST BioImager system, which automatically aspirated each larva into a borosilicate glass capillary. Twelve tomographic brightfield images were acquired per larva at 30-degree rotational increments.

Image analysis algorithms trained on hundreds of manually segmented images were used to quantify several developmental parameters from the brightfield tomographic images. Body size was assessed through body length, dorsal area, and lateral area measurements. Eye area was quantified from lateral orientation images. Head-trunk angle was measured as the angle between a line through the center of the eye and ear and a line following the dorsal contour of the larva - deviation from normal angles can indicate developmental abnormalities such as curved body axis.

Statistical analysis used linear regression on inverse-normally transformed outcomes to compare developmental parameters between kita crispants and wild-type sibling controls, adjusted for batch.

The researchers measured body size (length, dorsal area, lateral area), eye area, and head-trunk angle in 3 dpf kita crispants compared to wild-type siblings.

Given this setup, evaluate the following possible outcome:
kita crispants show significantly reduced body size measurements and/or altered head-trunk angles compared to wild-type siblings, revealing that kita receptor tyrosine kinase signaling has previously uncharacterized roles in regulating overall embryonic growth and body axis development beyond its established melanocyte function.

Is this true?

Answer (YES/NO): NO